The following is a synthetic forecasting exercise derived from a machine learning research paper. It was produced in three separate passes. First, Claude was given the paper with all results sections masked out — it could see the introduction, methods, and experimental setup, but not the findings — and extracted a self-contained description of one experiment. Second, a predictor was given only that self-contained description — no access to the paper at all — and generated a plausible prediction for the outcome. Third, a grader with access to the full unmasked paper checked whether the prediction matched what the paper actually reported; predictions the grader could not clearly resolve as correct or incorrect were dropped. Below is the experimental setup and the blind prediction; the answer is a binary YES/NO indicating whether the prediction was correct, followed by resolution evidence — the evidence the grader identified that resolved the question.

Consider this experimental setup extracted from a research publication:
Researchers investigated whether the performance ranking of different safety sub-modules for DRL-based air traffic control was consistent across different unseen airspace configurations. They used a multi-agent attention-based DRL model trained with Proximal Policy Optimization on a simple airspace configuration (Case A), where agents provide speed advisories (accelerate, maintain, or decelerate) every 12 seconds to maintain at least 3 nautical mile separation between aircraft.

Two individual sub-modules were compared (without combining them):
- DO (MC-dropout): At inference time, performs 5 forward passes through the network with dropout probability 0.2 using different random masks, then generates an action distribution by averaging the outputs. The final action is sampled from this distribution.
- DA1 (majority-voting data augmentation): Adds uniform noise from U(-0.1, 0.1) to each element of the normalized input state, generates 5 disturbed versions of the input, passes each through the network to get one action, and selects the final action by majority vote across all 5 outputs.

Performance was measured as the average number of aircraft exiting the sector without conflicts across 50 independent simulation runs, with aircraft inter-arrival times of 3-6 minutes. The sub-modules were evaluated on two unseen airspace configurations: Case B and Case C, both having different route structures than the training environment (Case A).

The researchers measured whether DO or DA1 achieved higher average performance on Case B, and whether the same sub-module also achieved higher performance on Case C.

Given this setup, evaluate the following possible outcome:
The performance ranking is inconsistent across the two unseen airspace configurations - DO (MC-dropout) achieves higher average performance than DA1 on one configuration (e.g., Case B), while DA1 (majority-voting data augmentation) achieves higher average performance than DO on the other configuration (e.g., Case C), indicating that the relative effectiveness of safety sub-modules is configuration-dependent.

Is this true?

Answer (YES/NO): NO